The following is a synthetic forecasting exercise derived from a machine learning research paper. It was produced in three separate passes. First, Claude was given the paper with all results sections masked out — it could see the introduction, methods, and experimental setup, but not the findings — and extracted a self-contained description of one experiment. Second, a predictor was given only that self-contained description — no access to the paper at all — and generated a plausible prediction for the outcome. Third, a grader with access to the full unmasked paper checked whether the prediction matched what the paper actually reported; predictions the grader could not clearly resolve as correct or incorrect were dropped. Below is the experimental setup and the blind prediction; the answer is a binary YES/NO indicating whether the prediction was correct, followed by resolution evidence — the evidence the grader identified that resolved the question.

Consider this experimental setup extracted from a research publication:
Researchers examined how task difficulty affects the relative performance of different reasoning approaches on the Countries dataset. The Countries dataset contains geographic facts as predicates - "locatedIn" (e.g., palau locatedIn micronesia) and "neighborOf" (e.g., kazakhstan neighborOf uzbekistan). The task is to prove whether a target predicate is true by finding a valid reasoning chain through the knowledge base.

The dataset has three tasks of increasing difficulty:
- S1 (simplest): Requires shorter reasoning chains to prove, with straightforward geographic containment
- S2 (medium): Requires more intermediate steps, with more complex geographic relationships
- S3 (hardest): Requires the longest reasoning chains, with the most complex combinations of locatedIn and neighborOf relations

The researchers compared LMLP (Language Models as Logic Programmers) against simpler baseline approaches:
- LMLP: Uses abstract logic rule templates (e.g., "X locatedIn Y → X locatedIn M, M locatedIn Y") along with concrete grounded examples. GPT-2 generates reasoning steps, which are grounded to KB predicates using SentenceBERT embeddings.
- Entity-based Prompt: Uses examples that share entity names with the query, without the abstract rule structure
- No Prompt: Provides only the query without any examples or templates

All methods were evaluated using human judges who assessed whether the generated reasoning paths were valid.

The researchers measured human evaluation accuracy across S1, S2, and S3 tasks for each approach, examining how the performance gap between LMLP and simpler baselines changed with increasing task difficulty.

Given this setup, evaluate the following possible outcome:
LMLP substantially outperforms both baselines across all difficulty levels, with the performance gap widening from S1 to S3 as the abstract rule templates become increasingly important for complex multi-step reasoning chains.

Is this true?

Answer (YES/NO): NO